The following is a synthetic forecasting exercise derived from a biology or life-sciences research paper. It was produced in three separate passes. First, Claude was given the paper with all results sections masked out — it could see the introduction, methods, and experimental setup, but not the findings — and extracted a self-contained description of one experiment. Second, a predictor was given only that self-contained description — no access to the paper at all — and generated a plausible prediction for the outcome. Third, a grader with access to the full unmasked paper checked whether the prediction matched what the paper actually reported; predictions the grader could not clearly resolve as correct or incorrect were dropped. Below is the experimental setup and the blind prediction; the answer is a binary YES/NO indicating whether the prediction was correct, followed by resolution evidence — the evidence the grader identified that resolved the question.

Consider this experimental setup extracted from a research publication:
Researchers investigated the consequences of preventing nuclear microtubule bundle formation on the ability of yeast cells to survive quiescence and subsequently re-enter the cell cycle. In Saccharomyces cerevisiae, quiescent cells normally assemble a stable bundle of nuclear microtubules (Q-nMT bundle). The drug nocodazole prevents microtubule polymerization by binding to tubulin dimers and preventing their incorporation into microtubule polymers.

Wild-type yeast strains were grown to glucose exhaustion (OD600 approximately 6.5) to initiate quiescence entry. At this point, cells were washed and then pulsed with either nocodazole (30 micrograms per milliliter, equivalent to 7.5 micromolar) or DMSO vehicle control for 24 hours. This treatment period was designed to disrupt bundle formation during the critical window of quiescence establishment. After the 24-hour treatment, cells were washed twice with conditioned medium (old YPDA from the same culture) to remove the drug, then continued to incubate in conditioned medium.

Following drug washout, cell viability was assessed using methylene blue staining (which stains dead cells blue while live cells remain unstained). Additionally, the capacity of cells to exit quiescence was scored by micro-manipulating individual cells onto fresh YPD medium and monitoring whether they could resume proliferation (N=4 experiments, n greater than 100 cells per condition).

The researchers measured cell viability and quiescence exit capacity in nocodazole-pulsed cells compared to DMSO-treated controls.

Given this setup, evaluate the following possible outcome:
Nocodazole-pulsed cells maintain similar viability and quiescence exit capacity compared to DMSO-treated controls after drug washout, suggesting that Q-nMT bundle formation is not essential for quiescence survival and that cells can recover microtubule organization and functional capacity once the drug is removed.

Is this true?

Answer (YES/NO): NO